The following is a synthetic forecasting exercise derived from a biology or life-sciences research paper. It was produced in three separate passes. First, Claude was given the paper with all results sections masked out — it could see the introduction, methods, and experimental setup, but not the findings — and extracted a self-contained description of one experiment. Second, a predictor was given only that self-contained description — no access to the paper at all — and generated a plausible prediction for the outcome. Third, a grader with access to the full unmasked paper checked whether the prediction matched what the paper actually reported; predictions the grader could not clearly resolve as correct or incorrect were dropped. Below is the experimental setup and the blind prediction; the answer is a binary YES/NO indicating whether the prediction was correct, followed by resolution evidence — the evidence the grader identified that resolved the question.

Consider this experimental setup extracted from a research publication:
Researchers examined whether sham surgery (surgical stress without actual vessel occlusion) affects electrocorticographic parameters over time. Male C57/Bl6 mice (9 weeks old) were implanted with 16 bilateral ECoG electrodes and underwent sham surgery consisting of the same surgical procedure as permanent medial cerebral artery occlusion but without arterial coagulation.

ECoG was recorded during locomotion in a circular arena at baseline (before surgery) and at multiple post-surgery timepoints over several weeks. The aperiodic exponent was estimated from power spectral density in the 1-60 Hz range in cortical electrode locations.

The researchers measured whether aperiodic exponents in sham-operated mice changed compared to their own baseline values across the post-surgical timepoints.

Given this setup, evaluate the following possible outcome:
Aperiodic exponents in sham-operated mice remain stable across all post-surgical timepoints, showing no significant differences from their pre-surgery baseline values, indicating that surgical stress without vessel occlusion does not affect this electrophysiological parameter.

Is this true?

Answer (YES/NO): YES